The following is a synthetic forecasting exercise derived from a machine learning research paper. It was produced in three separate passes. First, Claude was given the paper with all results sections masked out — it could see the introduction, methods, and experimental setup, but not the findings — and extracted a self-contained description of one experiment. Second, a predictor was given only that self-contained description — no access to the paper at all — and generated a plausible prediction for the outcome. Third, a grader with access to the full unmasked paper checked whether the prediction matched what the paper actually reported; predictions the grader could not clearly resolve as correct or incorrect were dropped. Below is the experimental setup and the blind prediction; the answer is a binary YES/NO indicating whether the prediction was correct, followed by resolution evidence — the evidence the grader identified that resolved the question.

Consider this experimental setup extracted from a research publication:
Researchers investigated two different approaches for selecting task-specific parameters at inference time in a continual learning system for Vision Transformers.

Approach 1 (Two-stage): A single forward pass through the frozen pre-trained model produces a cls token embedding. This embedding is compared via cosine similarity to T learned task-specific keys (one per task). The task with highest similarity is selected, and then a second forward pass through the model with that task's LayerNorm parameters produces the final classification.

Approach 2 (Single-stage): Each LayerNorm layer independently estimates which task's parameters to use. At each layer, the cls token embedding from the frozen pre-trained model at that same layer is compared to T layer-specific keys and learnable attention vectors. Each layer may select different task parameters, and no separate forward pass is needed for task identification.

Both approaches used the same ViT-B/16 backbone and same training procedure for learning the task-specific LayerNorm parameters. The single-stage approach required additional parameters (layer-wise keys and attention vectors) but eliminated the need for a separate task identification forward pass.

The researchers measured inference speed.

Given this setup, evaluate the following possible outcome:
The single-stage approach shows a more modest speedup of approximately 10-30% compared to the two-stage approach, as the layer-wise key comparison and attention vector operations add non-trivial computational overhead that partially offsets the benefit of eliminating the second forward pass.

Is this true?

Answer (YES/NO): NO